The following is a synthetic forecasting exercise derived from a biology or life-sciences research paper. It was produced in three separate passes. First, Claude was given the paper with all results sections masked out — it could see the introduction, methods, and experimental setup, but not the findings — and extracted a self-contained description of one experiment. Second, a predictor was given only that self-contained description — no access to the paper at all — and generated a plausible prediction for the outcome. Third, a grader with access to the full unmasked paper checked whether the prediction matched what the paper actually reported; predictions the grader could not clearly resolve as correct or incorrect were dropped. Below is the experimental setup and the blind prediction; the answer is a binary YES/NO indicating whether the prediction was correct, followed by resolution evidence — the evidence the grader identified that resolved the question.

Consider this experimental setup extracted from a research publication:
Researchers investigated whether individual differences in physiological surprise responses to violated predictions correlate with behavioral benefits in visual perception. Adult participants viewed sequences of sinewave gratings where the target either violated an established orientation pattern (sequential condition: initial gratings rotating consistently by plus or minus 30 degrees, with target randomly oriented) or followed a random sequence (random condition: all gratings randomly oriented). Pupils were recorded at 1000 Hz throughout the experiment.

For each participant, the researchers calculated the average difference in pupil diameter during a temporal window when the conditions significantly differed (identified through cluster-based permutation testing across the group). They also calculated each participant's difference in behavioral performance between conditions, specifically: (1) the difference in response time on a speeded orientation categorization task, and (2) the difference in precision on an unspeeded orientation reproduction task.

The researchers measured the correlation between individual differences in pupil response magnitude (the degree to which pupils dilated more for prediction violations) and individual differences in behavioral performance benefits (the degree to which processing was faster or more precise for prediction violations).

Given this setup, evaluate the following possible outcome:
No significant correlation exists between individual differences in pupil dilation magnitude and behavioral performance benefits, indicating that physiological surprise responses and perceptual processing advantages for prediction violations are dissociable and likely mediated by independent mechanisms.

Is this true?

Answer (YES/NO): NO